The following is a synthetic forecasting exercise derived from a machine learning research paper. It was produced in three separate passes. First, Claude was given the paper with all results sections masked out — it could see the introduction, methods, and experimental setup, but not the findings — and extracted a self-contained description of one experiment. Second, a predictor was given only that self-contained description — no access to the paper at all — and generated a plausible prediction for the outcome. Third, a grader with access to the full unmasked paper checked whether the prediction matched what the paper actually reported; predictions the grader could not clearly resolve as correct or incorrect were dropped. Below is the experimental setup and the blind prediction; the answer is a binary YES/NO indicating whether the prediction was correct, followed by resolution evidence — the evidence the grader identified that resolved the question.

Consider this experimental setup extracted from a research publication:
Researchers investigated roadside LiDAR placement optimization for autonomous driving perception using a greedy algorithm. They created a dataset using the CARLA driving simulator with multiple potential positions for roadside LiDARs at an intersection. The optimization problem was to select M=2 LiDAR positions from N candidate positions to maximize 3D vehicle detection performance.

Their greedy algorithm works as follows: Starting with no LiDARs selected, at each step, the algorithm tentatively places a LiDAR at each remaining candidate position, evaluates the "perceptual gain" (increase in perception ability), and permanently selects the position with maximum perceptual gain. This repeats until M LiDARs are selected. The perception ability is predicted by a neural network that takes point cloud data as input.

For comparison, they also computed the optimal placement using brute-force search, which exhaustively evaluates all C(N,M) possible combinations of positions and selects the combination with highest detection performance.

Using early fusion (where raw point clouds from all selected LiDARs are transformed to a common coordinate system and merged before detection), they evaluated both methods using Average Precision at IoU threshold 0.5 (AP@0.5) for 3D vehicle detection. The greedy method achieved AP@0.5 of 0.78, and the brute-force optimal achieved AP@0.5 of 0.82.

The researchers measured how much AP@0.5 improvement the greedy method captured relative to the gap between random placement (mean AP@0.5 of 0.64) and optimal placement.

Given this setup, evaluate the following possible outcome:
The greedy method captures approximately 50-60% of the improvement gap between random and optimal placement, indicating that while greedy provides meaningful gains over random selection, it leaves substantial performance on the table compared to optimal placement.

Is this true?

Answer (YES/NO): NO